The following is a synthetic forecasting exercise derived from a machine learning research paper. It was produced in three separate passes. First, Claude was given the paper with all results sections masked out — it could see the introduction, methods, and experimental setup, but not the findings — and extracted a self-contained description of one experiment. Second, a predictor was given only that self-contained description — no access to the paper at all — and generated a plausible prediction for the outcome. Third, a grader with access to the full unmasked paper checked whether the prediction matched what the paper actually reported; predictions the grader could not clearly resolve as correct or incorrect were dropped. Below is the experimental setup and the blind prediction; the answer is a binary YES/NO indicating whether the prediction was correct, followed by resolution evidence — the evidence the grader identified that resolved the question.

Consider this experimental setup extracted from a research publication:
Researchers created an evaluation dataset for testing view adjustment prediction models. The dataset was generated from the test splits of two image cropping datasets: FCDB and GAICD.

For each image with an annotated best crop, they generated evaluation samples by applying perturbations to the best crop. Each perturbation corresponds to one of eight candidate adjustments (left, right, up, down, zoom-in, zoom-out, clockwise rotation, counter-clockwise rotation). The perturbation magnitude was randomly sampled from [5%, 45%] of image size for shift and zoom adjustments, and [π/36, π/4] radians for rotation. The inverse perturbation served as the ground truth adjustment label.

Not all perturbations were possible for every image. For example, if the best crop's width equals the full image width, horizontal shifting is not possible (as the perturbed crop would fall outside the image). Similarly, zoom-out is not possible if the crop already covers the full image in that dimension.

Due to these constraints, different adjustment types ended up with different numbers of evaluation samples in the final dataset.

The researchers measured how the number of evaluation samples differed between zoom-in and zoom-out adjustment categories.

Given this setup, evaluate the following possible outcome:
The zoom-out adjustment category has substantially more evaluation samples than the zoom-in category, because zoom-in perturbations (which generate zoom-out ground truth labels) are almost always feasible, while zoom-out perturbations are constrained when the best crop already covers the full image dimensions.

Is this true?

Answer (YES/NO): YES